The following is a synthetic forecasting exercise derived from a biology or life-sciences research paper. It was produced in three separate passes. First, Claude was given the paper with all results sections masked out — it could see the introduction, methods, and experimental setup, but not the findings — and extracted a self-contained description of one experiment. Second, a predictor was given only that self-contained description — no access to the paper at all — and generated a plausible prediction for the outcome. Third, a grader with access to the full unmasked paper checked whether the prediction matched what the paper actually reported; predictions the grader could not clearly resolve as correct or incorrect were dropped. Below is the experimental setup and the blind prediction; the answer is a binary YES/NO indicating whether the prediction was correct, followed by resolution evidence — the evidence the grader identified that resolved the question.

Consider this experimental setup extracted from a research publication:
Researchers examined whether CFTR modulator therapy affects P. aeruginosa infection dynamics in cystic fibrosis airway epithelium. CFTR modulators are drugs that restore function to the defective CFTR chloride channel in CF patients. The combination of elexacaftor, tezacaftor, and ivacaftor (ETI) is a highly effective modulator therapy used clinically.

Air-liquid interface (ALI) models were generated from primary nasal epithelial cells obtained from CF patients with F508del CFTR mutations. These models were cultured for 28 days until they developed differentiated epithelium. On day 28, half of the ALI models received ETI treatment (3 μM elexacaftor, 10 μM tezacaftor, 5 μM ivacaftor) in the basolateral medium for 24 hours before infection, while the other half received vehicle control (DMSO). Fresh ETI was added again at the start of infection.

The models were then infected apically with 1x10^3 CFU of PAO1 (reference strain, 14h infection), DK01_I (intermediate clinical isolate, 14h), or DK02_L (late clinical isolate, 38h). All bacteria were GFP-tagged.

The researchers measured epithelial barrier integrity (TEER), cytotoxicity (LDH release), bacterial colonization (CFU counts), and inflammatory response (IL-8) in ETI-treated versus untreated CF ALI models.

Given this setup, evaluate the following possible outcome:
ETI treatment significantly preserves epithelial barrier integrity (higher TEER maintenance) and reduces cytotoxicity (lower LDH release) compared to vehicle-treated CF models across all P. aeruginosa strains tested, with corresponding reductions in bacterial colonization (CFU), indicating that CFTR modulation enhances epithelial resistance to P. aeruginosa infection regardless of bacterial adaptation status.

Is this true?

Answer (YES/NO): NO